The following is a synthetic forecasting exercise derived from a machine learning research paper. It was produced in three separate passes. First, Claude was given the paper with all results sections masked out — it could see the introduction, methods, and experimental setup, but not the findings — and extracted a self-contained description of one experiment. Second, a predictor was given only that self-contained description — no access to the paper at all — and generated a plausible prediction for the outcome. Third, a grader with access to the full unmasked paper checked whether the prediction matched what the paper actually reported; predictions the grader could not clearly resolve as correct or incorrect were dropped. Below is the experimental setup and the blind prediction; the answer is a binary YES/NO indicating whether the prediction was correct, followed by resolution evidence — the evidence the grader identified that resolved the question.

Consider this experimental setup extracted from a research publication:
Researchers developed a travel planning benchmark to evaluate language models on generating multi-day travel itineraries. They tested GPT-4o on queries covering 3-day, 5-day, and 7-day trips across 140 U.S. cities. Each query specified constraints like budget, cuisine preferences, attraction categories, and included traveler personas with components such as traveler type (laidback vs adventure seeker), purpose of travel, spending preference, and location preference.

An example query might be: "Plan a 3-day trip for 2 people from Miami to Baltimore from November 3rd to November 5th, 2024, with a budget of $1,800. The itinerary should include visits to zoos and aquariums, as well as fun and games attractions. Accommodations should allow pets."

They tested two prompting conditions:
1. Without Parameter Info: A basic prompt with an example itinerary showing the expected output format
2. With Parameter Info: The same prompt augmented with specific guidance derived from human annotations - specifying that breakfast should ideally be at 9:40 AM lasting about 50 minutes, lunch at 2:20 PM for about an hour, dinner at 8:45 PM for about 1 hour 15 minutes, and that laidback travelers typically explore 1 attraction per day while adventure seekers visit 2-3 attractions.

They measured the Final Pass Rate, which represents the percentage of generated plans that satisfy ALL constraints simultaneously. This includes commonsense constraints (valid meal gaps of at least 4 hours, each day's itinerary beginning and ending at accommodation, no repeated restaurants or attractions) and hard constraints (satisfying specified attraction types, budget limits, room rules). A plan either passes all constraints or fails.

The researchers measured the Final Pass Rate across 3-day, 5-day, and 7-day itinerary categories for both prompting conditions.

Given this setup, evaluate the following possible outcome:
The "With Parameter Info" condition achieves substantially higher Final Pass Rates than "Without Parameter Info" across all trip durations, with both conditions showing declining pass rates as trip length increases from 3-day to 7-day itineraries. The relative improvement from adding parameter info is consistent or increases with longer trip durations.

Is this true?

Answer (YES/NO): NO